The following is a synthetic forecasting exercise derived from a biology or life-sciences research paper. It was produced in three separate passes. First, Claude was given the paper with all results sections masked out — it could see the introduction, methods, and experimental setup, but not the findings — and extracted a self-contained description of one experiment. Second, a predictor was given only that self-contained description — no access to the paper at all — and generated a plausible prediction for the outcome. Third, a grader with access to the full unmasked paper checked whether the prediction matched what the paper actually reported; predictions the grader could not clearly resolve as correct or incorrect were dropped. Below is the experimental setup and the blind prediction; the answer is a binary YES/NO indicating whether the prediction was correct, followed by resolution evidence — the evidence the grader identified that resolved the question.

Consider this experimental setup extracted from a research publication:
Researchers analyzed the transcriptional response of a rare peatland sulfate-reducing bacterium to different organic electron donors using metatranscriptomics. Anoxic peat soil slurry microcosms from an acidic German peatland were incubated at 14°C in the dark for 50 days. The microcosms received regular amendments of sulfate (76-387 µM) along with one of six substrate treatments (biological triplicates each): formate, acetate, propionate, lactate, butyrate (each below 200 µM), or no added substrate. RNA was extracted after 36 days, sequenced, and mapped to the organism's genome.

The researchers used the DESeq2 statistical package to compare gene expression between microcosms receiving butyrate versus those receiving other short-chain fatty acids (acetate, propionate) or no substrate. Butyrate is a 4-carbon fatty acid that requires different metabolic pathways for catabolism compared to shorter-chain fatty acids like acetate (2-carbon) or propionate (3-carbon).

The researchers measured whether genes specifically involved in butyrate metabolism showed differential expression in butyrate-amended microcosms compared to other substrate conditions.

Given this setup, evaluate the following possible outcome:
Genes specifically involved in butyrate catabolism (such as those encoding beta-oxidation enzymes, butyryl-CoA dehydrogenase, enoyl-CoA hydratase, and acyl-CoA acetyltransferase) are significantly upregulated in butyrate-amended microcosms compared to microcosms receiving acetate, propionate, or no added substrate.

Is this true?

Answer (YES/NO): NO